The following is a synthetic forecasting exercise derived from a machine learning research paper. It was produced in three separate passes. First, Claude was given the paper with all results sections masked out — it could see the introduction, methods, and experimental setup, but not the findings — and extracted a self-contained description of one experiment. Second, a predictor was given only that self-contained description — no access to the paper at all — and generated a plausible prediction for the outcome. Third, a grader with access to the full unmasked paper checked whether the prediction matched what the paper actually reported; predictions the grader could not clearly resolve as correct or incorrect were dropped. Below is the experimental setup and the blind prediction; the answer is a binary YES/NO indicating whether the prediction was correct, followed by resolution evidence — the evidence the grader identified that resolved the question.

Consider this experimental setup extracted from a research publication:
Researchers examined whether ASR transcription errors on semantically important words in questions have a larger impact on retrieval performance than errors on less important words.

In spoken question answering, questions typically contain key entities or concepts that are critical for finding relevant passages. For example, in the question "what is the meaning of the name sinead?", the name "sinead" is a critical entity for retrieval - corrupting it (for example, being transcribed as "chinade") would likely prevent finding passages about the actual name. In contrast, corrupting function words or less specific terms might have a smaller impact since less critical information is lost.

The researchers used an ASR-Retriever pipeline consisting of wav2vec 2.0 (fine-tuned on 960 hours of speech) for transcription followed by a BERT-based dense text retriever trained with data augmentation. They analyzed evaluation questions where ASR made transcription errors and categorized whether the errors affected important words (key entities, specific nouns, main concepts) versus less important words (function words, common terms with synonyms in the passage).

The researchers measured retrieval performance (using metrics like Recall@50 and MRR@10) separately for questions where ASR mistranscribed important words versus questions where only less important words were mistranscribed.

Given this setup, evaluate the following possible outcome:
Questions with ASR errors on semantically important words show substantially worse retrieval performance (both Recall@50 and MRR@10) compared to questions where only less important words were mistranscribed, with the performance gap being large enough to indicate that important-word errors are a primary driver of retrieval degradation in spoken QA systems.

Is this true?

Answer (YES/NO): YES